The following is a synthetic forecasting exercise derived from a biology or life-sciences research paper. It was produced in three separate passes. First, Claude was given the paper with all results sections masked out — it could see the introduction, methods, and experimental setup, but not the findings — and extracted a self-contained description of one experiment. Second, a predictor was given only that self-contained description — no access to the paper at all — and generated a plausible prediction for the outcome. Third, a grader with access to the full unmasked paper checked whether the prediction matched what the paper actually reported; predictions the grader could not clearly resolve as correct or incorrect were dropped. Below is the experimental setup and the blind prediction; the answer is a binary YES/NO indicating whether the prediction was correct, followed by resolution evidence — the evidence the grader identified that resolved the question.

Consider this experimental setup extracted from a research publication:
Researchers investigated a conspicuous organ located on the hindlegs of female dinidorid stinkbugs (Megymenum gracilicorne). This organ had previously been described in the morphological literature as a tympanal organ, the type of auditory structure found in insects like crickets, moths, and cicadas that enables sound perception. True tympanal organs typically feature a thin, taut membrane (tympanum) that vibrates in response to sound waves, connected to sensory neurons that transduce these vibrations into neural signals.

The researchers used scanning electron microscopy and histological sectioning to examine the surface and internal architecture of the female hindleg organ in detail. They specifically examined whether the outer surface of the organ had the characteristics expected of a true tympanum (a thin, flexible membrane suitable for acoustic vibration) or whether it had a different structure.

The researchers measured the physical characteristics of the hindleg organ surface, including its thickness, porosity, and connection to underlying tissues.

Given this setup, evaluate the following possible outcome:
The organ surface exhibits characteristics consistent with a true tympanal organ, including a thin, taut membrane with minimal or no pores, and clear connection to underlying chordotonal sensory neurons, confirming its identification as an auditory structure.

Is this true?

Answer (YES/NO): NO